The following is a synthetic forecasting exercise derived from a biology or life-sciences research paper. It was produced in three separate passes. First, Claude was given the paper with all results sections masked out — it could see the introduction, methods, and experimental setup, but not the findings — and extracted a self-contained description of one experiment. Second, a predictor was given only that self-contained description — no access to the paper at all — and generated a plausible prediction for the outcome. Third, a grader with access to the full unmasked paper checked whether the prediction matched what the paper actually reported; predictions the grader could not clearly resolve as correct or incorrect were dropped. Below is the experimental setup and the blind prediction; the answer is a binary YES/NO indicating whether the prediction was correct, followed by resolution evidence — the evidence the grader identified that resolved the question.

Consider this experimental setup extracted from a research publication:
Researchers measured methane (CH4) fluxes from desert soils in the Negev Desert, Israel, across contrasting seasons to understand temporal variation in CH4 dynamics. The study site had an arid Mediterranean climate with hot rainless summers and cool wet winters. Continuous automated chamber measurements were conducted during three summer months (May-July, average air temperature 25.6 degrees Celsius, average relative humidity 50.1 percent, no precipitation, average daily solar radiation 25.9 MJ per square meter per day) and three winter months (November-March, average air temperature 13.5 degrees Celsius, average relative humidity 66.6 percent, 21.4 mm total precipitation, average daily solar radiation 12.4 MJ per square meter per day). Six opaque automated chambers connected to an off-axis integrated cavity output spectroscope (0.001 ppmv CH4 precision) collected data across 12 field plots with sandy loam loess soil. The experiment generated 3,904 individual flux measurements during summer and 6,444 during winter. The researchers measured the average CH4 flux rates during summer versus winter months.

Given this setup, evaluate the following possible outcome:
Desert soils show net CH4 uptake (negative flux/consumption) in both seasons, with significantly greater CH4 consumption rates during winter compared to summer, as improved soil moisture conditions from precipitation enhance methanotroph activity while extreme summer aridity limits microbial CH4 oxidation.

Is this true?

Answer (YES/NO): NO